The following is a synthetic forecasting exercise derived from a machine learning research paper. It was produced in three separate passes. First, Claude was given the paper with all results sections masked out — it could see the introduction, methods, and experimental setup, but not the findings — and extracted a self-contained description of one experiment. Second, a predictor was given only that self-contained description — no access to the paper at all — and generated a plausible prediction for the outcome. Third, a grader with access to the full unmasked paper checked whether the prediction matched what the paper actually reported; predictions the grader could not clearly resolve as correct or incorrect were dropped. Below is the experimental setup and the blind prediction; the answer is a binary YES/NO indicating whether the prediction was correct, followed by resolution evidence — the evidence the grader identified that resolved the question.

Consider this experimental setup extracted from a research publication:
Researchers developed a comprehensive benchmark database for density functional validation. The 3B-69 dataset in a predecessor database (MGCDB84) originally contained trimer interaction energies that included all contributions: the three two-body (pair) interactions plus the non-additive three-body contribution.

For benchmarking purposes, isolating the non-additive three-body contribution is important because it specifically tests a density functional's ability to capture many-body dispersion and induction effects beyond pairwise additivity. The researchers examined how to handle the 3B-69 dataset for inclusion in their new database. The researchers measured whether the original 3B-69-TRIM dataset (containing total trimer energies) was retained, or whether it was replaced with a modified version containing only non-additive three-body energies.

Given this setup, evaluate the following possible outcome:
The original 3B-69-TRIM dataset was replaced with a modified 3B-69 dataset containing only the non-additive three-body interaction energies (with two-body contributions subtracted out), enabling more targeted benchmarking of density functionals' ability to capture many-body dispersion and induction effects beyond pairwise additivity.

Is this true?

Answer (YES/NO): YES